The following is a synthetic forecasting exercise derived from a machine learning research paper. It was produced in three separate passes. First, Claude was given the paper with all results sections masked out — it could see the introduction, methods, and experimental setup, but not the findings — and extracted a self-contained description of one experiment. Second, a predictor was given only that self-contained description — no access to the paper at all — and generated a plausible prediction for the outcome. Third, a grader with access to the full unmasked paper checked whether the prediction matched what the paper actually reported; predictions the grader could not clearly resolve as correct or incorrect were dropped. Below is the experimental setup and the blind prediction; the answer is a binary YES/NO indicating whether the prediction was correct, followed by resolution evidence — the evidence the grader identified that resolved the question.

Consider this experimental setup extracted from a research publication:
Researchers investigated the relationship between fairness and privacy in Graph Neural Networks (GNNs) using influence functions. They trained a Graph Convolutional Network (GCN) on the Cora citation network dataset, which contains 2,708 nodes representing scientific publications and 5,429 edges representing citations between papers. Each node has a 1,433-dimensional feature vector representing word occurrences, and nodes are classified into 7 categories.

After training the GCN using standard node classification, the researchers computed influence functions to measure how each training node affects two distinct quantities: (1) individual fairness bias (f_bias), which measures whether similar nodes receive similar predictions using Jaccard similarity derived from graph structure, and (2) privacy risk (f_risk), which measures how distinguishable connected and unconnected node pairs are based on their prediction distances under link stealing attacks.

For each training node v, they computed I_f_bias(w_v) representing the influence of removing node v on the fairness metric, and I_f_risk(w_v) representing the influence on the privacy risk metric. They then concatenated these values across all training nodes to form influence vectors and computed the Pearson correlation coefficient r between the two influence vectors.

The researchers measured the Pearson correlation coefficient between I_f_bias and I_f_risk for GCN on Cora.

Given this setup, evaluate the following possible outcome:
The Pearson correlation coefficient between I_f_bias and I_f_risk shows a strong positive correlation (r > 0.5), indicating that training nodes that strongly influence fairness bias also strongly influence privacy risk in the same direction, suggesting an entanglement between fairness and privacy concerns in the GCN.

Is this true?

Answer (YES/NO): NO